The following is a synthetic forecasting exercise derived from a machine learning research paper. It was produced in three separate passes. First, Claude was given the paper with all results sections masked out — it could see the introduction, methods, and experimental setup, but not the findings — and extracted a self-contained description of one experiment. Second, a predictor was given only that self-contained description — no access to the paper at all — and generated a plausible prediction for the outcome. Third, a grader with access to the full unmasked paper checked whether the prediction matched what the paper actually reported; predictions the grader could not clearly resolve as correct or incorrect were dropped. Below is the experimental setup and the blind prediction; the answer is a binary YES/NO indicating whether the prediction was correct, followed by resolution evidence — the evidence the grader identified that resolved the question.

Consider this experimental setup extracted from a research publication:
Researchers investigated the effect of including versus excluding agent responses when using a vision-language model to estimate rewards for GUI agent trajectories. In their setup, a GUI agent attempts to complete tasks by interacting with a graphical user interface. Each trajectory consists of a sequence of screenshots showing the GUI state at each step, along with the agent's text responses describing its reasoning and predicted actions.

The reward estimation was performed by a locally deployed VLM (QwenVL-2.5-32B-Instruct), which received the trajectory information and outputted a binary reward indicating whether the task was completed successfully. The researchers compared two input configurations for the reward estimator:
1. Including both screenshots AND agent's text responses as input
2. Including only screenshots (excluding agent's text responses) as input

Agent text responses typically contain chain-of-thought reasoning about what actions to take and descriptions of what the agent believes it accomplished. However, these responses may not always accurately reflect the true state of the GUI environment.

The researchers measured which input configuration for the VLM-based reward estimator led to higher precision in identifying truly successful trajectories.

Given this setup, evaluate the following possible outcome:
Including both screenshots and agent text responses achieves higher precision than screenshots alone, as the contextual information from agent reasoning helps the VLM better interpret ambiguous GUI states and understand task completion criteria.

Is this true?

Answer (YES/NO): NO